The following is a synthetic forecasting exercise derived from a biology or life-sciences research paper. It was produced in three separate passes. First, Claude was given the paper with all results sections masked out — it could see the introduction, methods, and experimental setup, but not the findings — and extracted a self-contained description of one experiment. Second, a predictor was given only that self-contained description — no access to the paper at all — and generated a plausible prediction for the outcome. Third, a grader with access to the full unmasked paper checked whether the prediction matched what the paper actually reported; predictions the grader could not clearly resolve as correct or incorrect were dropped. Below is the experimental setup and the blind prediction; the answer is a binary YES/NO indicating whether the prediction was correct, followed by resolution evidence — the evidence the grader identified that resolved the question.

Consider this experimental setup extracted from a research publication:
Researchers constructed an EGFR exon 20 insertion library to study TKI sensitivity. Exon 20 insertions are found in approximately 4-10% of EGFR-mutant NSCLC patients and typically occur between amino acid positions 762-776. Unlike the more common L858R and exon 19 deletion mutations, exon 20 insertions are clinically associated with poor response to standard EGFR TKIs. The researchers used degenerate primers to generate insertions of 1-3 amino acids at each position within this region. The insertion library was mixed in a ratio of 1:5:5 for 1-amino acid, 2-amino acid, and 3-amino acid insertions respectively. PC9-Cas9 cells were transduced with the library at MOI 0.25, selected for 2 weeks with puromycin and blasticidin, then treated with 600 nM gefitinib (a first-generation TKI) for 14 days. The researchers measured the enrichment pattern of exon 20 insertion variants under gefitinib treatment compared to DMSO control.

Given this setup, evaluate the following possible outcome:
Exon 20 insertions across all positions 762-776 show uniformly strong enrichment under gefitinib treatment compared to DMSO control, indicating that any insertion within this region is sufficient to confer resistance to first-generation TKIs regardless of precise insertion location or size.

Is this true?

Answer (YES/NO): NO